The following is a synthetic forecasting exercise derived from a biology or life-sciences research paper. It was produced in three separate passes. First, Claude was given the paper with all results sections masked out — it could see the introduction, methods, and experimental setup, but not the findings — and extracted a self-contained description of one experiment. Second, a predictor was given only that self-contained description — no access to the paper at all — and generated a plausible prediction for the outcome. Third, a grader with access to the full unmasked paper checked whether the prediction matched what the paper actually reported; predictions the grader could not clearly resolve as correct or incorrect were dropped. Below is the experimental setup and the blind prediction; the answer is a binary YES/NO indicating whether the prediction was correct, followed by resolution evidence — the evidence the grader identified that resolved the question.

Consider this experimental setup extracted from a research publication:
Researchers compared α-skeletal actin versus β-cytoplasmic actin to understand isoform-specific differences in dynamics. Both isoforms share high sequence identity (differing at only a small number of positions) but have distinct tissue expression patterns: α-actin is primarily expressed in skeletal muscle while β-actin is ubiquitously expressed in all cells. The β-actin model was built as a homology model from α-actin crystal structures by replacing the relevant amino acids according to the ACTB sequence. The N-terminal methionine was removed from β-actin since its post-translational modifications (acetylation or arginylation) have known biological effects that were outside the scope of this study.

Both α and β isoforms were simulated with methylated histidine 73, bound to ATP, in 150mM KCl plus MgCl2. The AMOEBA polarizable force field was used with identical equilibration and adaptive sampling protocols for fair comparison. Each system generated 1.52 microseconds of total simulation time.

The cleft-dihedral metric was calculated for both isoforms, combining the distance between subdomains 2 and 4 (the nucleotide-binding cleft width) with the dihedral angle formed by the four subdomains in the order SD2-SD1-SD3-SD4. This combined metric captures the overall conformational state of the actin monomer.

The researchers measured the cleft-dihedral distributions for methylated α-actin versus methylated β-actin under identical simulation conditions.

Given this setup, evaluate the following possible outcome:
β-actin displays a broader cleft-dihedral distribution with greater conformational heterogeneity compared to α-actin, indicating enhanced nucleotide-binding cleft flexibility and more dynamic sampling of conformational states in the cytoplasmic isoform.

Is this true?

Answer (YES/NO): NO